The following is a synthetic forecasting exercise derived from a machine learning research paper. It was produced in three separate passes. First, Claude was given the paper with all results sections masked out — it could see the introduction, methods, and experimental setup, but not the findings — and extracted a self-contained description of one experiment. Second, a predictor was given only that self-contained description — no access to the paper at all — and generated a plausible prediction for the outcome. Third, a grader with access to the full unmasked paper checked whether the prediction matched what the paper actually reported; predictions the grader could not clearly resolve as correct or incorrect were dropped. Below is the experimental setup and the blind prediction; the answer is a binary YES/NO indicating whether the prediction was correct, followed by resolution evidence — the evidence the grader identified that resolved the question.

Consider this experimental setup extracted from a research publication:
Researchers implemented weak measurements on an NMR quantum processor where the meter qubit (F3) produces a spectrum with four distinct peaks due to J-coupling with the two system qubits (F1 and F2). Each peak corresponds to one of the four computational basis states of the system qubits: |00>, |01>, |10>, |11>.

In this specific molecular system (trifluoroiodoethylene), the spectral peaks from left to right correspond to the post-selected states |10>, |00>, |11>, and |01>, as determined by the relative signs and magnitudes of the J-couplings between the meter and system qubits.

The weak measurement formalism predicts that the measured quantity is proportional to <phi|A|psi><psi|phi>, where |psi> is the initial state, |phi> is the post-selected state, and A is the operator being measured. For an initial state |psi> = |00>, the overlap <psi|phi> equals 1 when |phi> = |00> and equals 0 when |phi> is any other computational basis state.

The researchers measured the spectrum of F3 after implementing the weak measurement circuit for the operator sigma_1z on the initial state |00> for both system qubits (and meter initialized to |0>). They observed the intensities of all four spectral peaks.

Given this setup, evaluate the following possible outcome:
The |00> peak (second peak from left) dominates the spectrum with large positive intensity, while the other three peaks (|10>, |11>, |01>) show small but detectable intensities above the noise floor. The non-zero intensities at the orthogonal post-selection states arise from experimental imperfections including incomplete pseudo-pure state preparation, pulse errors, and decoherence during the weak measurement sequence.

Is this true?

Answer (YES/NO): NO